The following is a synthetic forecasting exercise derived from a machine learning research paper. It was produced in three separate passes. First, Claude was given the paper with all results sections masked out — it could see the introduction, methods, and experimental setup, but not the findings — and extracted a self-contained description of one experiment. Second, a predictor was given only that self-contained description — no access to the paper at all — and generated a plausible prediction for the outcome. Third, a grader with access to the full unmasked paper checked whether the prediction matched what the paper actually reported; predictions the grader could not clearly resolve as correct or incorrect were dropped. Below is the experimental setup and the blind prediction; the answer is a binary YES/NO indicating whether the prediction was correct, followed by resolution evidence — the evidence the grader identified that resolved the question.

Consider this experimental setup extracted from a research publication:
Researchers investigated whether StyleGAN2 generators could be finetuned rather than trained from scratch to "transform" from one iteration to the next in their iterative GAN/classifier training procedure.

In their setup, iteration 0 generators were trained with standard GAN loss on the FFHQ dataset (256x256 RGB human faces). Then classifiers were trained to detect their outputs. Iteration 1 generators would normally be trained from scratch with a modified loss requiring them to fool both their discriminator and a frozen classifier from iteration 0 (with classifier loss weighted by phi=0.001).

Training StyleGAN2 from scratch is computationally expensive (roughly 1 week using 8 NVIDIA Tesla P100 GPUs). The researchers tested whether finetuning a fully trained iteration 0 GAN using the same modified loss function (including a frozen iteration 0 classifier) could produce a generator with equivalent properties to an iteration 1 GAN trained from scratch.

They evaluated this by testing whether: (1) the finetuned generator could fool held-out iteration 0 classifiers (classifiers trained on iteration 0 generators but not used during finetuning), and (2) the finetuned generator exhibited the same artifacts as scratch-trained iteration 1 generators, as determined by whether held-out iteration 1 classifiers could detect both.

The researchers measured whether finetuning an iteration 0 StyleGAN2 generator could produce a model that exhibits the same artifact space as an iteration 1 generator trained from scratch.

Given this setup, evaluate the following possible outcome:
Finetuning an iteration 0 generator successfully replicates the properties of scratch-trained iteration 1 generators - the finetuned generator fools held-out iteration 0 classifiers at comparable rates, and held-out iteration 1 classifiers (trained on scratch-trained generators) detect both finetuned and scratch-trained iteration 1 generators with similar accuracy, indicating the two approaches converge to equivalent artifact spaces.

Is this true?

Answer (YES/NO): YES